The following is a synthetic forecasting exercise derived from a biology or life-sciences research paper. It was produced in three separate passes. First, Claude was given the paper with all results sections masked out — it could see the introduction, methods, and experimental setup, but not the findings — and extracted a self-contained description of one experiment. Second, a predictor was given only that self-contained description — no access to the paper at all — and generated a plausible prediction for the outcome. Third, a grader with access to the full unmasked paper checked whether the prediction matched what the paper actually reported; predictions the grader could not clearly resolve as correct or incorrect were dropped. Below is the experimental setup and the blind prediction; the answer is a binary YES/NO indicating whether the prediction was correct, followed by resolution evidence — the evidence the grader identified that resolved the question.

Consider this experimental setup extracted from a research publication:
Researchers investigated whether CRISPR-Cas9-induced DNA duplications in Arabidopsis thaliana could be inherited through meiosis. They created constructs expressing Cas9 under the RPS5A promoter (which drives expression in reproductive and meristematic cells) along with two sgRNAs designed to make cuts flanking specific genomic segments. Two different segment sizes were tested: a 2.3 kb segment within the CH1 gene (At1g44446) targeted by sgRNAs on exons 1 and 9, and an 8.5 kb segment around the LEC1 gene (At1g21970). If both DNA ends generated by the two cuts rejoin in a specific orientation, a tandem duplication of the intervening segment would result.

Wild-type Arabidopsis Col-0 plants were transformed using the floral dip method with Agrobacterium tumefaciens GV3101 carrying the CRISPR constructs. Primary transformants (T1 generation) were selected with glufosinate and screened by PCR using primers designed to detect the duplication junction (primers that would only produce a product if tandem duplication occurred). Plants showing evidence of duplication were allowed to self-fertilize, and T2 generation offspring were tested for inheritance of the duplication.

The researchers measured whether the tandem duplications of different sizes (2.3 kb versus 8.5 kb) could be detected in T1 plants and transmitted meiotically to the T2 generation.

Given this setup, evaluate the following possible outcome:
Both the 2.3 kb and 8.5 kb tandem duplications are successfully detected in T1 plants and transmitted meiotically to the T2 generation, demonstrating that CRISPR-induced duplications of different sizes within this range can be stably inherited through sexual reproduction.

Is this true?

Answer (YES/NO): NO